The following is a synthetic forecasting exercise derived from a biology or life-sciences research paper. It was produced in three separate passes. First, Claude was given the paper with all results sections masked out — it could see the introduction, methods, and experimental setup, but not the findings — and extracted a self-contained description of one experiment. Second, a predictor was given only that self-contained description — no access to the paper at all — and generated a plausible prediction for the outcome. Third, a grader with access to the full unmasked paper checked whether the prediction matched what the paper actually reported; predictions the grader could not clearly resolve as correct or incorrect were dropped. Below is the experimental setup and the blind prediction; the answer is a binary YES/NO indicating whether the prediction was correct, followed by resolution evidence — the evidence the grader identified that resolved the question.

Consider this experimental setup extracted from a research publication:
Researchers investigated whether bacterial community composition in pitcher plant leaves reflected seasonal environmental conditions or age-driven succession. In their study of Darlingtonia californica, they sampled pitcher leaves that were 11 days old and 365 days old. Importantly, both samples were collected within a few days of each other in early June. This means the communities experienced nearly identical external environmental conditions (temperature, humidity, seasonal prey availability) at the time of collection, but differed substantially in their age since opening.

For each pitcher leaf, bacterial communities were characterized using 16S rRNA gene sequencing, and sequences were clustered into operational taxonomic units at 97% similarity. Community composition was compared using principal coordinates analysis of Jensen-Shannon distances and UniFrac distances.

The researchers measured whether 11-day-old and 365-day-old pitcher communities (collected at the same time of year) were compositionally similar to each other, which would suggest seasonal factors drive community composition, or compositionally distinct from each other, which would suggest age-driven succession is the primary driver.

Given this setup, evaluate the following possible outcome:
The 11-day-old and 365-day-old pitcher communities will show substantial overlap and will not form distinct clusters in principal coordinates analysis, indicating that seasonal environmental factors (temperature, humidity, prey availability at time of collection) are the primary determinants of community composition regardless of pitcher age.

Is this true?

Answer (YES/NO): NO